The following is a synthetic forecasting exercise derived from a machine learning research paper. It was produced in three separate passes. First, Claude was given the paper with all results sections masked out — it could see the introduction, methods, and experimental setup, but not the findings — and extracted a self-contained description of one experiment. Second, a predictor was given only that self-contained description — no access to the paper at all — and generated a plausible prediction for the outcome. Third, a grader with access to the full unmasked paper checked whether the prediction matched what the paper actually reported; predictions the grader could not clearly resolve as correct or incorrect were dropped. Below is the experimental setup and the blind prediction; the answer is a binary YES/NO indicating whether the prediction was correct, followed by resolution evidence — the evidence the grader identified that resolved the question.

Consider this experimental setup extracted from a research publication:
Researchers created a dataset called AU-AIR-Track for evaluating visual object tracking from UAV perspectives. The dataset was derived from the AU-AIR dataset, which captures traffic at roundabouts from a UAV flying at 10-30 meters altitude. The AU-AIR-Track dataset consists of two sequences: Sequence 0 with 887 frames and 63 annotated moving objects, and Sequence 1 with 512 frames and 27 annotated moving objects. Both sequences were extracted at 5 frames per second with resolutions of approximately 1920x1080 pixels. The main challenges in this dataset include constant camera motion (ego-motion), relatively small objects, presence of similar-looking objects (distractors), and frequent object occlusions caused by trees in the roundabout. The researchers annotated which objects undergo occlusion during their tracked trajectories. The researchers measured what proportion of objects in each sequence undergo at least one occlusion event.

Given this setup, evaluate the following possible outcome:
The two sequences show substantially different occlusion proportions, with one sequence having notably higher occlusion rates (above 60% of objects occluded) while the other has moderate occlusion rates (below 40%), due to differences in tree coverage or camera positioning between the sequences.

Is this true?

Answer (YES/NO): NO